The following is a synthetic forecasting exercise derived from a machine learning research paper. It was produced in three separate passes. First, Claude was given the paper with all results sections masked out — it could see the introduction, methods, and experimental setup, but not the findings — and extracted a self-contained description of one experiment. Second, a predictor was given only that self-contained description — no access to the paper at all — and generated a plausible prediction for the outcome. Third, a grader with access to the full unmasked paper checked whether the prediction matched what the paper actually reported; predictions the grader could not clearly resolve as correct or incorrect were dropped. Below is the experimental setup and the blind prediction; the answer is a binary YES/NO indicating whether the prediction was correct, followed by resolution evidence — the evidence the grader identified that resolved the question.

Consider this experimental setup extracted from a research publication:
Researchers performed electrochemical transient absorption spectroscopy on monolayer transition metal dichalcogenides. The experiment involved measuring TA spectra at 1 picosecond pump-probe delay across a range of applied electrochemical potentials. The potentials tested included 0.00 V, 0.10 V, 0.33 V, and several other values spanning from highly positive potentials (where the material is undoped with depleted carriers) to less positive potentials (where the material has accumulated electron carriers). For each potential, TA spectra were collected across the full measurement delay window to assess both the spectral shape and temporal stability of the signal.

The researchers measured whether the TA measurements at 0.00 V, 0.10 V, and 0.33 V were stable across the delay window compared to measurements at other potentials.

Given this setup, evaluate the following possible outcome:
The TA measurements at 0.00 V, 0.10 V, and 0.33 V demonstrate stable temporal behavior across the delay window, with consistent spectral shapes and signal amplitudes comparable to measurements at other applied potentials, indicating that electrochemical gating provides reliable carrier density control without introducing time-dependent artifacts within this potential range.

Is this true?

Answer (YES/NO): NO